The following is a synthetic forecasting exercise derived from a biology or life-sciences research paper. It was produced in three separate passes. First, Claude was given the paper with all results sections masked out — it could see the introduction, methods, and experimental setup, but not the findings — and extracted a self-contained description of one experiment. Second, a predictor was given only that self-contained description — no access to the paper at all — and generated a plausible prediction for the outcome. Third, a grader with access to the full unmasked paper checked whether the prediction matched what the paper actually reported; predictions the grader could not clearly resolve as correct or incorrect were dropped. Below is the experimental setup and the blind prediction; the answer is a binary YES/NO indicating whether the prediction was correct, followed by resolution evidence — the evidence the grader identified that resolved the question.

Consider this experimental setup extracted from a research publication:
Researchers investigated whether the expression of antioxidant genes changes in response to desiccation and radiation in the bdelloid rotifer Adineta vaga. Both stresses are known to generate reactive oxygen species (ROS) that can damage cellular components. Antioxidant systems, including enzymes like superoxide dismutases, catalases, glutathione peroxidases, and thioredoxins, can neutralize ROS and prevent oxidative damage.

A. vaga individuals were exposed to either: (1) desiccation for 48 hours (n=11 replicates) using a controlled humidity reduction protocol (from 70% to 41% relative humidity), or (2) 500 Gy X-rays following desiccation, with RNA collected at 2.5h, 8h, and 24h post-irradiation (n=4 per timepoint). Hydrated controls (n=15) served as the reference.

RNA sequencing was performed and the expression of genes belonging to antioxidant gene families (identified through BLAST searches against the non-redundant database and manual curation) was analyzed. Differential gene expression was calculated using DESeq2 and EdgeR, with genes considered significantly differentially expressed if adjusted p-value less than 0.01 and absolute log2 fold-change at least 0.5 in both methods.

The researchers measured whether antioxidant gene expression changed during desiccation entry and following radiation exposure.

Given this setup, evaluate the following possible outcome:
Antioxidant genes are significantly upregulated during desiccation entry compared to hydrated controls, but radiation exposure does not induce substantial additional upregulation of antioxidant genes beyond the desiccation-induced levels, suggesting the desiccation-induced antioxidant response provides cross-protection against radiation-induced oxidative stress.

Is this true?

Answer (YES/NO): YES